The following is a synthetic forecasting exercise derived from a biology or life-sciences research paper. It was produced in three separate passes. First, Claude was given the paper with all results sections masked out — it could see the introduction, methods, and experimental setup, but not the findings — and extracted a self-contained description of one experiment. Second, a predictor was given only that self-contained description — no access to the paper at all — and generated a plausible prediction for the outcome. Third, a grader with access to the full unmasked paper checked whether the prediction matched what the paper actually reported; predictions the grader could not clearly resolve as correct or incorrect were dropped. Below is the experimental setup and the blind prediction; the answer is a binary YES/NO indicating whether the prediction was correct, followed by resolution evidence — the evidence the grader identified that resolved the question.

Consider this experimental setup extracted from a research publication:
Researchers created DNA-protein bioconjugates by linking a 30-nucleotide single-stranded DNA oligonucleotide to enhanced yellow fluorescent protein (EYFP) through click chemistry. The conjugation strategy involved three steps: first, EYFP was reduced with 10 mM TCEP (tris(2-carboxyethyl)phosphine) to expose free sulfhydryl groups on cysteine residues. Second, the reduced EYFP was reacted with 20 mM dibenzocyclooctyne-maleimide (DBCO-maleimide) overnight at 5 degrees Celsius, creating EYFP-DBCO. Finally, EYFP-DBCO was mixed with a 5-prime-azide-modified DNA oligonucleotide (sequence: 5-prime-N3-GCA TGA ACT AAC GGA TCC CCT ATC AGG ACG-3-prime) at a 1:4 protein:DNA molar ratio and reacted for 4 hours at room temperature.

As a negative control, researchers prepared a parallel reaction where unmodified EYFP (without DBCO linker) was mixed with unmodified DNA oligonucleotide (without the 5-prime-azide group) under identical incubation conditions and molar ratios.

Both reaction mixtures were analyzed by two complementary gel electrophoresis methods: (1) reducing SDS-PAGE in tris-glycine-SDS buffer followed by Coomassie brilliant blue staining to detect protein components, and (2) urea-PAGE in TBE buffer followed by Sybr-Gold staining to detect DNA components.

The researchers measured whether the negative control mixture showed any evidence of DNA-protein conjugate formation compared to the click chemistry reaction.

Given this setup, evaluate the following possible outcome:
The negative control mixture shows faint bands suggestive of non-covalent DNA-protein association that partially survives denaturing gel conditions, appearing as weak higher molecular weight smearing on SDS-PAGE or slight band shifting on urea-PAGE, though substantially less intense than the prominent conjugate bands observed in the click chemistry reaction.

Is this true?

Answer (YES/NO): NO